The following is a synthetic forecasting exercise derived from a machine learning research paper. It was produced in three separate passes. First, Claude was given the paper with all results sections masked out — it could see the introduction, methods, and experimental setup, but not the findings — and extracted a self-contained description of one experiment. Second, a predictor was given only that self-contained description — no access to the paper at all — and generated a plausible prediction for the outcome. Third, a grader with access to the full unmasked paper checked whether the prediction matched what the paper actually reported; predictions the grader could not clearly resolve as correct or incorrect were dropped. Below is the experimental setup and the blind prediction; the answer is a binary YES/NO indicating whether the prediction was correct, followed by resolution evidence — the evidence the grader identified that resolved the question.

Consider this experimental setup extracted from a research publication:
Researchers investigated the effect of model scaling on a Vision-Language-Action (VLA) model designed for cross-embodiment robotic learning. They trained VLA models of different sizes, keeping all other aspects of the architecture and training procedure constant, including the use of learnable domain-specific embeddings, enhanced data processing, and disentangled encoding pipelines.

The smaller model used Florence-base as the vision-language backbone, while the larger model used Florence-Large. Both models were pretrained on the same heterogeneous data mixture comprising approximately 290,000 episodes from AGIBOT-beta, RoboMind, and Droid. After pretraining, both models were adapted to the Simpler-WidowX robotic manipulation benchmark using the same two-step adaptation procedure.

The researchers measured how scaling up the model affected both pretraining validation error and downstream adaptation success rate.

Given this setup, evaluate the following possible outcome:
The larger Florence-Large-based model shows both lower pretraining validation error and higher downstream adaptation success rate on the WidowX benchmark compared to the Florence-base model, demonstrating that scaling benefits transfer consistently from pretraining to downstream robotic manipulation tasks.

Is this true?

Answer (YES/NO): YES